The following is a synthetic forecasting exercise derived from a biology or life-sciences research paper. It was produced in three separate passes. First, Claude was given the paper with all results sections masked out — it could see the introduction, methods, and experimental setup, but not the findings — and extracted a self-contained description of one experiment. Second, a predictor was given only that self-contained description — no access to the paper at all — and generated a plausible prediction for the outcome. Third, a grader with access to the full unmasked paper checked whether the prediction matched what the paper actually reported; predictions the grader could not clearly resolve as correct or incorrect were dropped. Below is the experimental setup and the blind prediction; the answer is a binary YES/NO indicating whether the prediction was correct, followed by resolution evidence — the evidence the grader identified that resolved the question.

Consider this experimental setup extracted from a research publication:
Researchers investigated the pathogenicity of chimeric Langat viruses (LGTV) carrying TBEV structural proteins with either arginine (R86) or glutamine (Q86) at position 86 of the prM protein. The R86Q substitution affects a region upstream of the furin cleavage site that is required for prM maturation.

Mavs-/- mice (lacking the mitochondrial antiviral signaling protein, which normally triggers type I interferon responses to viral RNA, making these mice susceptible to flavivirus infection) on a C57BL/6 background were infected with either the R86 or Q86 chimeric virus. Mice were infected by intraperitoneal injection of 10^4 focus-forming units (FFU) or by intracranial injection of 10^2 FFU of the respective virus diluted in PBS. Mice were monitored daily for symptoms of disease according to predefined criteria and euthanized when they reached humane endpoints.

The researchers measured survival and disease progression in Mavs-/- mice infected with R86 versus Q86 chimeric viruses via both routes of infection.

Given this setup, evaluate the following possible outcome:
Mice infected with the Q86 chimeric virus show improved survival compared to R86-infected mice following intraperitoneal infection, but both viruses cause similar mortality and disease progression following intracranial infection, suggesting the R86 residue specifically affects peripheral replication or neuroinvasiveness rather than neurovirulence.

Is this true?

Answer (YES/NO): YES